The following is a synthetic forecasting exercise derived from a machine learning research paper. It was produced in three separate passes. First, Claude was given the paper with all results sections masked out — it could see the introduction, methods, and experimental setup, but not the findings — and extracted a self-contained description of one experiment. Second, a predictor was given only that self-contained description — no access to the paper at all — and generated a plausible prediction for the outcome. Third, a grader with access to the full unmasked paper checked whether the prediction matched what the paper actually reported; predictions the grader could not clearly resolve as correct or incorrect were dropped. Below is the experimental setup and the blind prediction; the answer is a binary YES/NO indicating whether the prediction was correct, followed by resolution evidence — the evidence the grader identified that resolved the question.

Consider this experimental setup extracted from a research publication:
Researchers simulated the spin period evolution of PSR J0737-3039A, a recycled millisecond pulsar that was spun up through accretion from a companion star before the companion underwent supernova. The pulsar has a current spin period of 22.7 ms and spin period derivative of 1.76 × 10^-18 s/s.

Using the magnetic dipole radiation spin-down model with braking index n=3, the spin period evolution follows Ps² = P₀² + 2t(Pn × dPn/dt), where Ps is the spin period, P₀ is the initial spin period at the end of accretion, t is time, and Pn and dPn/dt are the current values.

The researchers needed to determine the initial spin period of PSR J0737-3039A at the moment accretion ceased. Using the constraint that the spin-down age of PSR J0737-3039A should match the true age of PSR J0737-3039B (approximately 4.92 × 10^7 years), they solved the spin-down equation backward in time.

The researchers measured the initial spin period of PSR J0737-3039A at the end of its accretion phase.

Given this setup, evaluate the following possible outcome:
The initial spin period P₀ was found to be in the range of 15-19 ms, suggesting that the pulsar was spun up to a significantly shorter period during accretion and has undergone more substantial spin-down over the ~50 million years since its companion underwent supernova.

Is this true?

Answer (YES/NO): NO